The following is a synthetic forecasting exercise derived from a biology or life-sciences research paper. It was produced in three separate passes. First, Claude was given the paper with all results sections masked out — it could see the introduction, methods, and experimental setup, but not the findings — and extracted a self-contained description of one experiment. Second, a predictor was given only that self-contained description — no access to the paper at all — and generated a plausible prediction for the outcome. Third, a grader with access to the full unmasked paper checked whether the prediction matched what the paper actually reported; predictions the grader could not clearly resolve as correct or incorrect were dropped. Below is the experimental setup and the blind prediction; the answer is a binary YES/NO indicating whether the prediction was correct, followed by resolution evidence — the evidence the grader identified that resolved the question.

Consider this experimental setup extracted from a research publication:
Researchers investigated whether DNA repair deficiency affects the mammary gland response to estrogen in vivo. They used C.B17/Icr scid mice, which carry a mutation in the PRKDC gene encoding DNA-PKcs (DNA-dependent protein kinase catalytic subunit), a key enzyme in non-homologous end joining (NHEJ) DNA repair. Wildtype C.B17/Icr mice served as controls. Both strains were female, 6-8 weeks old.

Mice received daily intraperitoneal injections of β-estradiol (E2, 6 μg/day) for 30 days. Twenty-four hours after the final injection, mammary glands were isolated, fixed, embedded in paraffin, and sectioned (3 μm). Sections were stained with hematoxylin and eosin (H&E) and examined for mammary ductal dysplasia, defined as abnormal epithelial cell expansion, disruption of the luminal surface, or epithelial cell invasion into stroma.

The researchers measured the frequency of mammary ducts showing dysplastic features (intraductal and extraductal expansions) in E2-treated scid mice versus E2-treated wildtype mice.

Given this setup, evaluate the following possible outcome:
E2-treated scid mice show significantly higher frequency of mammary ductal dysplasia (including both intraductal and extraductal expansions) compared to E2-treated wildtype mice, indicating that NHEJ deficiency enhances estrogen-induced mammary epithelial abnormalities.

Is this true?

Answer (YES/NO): YES